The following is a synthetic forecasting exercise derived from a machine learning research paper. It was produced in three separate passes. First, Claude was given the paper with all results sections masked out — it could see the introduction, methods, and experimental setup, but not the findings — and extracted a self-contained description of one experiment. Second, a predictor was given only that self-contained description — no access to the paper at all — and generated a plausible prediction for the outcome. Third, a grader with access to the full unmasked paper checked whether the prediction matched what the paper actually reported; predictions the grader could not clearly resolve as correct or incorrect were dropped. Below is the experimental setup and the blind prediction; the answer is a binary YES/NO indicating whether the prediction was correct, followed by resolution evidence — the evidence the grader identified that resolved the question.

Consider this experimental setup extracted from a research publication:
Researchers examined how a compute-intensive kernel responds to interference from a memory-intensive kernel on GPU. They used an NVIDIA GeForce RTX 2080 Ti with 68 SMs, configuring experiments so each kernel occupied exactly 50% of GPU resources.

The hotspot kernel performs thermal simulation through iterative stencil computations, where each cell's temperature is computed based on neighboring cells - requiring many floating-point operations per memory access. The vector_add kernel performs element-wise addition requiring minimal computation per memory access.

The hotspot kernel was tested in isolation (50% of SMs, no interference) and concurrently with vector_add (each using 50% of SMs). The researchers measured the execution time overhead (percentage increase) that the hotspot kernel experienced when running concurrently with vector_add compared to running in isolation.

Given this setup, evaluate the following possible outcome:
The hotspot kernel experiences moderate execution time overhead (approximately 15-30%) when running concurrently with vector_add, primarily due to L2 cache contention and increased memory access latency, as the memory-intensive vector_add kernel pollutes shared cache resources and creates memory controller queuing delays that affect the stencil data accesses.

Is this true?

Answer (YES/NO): NO